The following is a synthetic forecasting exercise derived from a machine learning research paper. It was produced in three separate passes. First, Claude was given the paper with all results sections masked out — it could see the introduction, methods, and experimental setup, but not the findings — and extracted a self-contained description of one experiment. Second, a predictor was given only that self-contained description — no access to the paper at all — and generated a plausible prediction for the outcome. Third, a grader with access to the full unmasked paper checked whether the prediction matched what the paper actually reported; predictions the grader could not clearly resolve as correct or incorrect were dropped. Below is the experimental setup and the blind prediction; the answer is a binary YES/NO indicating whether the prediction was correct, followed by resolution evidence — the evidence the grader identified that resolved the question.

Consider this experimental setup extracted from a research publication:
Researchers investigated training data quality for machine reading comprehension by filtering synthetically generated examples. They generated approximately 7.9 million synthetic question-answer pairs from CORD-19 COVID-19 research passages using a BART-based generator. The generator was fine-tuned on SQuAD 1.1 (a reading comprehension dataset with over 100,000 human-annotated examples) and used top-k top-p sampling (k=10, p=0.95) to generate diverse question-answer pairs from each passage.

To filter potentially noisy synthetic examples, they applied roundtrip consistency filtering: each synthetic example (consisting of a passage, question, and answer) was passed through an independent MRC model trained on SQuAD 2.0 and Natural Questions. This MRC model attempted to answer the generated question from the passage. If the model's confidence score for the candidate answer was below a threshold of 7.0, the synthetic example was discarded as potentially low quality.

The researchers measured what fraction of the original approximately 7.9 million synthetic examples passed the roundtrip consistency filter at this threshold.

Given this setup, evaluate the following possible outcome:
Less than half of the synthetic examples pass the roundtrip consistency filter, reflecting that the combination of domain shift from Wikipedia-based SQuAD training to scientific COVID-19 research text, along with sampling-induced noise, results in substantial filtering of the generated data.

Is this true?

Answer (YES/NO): YES